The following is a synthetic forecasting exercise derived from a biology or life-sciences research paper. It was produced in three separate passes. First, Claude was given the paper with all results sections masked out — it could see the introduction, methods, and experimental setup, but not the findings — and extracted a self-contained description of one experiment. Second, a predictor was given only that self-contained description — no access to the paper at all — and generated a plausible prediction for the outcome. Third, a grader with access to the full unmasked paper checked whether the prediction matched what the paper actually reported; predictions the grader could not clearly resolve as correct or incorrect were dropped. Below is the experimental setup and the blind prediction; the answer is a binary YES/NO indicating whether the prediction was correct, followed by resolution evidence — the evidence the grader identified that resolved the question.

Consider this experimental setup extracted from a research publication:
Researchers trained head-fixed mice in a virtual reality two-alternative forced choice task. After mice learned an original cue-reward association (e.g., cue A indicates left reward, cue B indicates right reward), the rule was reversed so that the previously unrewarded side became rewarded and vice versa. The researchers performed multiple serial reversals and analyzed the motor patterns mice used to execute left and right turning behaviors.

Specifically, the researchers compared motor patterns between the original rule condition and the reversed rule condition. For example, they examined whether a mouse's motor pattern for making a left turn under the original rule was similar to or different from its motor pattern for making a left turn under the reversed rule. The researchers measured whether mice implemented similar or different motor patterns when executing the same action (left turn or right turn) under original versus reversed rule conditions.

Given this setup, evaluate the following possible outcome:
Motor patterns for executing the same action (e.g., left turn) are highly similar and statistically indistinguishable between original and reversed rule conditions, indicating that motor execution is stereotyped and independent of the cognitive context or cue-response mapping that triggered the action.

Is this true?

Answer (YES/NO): NO